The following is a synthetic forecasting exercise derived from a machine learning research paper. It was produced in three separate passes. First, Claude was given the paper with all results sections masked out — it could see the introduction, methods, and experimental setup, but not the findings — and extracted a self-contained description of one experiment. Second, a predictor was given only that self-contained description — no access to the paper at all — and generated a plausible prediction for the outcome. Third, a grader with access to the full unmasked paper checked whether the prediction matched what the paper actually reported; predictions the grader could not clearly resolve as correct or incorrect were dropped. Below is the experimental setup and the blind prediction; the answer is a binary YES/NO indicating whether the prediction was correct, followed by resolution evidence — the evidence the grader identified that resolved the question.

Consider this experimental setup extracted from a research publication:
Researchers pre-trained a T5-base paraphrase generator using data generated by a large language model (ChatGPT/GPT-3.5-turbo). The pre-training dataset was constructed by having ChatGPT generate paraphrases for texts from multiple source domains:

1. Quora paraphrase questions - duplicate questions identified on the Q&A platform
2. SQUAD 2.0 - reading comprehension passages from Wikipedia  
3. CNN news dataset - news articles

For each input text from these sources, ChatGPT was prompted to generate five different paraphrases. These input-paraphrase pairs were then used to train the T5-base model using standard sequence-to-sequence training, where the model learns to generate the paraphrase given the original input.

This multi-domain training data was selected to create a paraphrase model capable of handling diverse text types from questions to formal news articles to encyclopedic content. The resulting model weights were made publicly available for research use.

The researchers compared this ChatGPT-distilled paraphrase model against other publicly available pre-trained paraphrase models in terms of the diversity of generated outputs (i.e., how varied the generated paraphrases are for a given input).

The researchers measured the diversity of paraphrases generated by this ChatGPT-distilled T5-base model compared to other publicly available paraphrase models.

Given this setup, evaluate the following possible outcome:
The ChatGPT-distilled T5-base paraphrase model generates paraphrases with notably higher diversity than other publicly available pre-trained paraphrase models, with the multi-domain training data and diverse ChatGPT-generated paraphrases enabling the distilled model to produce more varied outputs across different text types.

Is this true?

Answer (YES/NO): YES